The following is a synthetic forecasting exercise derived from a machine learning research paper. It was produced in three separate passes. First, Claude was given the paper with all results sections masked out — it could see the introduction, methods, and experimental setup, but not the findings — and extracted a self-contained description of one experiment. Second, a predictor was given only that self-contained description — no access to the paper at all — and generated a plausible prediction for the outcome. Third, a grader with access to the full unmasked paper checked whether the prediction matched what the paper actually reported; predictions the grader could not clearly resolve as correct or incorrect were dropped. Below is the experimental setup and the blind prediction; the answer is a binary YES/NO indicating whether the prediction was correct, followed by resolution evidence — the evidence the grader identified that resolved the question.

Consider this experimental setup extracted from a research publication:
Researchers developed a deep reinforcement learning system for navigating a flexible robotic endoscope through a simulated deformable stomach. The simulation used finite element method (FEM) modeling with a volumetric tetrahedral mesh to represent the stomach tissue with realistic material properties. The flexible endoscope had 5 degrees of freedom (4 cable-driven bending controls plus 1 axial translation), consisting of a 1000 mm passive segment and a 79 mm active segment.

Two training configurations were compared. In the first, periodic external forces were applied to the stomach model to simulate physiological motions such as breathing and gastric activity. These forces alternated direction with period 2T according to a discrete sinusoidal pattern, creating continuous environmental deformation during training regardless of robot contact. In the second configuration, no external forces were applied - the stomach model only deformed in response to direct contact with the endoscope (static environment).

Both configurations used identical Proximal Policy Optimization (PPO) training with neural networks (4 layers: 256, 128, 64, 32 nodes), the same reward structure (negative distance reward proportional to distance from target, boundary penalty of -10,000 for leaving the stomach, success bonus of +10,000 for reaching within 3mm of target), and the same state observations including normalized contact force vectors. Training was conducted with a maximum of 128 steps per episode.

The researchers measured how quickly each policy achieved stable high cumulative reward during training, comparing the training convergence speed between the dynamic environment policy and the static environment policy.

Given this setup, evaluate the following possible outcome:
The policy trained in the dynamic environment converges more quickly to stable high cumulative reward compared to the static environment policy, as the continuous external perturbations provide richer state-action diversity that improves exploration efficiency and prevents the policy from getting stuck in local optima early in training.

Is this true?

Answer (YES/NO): NO